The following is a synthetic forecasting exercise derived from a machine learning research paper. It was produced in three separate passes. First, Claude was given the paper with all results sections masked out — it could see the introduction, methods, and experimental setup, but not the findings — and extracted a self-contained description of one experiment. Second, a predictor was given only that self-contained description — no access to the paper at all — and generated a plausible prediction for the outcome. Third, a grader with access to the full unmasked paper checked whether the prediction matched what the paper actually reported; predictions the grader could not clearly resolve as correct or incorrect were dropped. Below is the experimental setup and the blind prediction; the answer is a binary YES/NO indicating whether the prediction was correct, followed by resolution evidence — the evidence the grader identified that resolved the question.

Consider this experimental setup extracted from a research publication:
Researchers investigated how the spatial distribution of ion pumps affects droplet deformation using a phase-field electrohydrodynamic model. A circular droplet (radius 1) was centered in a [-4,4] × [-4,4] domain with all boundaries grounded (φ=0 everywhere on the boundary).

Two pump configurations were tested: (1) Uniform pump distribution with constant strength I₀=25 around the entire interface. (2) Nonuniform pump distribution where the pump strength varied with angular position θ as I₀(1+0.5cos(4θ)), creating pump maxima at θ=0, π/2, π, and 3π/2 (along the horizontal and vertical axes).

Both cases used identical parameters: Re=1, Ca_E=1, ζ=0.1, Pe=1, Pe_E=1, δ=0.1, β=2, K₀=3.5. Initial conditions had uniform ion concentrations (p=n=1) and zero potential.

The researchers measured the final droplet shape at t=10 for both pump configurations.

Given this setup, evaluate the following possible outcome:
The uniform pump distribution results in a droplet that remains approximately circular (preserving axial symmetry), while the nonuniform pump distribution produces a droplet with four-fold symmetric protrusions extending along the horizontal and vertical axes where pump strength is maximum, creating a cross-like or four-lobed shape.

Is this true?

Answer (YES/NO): NO